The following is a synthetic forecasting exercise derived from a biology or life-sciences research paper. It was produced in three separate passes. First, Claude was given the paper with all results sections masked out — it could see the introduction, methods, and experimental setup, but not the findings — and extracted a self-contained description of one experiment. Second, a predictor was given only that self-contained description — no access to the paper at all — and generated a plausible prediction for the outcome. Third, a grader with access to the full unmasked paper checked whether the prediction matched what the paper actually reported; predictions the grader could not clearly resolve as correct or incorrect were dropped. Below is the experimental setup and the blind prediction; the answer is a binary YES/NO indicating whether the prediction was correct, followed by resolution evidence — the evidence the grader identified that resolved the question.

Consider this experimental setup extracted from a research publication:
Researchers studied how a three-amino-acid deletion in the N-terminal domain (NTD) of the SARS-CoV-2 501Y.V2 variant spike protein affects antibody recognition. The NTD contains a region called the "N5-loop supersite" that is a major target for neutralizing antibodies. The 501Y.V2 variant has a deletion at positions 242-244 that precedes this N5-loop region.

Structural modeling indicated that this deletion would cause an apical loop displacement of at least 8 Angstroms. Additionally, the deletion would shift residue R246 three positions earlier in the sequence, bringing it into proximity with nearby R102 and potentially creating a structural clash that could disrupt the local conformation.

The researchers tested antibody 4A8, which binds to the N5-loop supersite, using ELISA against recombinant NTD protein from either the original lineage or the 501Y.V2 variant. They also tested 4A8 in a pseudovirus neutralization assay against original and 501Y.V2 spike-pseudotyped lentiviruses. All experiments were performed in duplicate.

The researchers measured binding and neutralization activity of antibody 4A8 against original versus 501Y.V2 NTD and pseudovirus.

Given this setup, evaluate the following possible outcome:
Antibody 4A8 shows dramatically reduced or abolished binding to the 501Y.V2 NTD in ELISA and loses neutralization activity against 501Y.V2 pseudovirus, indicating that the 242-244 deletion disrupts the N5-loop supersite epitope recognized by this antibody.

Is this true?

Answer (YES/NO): YES